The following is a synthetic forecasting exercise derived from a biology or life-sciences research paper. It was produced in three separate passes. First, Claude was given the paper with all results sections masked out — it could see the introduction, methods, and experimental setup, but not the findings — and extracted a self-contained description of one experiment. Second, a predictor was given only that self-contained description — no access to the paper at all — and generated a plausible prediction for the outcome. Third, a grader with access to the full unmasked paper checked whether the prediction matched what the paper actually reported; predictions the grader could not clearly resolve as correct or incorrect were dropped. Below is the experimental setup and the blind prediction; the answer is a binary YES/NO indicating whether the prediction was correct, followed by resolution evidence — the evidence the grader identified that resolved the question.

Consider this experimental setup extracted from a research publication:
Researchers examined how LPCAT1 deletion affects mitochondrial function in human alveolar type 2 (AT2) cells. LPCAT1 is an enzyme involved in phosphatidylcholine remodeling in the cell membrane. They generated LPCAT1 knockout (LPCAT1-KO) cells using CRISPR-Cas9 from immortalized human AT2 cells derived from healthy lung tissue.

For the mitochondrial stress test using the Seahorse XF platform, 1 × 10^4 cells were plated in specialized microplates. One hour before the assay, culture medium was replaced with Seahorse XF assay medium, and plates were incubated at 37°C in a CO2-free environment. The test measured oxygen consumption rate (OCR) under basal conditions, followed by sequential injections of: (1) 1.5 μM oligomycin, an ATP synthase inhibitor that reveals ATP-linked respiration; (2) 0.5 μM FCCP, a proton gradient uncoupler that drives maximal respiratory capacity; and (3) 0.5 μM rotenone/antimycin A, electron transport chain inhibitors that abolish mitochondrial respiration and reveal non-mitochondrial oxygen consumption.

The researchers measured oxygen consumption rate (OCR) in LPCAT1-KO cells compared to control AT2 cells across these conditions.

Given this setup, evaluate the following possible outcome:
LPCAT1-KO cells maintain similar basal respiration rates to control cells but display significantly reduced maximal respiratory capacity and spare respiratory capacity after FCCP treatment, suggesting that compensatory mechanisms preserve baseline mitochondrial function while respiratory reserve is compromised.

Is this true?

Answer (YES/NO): NO